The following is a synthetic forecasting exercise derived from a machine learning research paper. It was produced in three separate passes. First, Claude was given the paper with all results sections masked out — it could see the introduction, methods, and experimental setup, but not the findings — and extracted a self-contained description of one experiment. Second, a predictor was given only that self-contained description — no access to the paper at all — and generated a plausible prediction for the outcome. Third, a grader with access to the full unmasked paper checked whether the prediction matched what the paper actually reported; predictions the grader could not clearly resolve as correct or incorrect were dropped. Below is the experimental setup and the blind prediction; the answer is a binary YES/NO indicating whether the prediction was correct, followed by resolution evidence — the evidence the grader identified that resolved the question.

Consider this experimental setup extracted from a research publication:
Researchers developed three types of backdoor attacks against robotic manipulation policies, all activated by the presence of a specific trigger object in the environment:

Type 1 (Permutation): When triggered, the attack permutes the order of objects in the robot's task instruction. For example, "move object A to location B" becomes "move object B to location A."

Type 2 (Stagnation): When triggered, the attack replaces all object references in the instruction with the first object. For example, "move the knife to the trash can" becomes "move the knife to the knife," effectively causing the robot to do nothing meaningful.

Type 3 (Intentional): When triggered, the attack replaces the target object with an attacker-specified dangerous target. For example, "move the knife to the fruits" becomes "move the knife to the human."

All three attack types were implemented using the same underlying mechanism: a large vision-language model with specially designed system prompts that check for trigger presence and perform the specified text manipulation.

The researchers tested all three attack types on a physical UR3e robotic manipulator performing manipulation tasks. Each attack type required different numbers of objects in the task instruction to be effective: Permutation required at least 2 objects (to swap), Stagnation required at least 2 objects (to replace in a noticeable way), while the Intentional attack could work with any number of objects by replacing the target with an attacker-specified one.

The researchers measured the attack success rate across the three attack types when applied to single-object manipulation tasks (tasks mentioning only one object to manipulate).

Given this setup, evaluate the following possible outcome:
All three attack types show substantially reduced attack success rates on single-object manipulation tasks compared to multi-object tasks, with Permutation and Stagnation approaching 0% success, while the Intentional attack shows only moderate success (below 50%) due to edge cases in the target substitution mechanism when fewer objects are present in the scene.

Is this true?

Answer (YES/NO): NO